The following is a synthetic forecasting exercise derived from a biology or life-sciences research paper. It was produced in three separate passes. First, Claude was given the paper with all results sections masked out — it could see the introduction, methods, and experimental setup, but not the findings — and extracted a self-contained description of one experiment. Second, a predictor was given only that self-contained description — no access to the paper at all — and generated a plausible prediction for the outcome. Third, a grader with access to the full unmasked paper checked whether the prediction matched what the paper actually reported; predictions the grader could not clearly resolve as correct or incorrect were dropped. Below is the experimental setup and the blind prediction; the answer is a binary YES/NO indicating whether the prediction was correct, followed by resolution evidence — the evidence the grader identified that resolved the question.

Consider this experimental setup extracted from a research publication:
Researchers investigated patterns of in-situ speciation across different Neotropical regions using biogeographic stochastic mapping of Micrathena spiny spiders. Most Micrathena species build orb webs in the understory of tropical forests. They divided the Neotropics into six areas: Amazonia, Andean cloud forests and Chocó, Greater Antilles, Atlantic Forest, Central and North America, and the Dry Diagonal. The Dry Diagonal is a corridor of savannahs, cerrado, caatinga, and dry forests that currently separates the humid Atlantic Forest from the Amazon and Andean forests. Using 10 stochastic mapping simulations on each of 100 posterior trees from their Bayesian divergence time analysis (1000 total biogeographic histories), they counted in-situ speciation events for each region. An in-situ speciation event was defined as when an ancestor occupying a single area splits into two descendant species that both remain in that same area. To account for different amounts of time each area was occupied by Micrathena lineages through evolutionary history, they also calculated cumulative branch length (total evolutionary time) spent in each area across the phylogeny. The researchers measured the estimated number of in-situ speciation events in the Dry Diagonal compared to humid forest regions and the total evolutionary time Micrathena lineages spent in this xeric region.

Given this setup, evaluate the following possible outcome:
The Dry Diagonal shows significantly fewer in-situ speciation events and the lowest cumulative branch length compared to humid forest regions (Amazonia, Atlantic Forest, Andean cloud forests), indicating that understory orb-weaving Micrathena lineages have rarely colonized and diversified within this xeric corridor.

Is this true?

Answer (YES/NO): NO